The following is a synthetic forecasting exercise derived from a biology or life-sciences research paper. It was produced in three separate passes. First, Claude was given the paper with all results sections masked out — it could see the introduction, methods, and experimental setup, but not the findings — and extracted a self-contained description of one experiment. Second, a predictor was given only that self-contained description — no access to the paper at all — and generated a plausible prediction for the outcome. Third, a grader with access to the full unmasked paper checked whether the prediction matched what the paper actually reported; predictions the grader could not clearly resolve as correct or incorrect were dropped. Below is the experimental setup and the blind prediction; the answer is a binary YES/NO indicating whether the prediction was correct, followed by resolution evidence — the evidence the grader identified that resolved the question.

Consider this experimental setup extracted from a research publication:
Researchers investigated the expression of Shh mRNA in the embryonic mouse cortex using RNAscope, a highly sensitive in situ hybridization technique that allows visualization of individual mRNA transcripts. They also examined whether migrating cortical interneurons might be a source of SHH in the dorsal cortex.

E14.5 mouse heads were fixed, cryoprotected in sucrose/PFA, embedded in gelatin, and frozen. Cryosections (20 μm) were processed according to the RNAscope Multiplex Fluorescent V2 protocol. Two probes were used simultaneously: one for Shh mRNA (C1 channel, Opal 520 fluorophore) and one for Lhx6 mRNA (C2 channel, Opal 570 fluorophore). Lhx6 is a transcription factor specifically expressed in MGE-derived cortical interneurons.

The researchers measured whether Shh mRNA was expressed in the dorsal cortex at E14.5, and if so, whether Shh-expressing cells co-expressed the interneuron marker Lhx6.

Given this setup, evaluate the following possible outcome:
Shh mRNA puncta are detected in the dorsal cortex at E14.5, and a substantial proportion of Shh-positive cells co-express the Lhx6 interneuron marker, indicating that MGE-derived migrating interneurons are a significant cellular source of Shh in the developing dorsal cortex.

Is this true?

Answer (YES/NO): NO